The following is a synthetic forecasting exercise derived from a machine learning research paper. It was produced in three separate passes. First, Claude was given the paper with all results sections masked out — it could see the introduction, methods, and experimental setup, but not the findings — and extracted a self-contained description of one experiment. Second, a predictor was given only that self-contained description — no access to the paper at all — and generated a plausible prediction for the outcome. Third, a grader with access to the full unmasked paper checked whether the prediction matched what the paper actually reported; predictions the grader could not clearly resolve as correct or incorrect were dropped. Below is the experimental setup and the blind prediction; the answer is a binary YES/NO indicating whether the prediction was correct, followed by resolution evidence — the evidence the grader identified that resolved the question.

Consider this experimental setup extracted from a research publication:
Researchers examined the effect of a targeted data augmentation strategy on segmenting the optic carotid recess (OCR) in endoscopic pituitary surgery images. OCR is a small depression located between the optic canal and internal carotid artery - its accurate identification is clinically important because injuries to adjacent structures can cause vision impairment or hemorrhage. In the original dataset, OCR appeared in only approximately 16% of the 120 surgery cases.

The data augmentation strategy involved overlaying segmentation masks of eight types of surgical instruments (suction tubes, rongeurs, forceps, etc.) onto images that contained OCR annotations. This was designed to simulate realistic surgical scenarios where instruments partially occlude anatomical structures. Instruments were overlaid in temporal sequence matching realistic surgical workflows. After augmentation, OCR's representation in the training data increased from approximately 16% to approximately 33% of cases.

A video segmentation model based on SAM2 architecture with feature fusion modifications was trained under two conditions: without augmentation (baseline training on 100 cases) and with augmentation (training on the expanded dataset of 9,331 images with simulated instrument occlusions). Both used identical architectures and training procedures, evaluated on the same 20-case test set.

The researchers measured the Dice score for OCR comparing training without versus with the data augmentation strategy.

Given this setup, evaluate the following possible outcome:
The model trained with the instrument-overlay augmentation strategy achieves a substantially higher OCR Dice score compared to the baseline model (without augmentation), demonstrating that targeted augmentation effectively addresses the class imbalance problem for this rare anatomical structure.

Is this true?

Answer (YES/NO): NO